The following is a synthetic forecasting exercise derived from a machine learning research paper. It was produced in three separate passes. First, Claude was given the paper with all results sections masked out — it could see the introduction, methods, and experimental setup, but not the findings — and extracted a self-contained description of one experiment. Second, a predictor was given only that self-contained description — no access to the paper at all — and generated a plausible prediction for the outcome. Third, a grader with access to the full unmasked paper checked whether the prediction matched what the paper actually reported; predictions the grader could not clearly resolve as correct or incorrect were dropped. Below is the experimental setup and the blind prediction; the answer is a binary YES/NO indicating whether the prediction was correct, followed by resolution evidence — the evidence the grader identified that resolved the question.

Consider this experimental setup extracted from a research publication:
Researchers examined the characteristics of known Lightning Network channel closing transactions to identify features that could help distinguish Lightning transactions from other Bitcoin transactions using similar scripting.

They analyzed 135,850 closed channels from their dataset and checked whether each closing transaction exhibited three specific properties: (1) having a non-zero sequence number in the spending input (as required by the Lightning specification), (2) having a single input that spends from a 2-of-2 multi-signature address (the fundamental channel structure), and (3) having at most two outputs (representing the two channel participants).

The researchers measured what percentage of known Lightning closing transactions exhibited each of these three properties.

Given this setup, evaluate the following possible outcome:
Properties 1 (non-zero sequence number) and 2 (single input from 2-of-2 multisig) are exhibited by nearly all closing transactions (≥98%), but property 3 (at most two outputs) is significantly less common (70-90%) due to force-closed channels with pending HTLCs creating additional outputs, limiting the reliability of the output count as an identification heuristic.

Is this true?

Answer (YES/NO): NO